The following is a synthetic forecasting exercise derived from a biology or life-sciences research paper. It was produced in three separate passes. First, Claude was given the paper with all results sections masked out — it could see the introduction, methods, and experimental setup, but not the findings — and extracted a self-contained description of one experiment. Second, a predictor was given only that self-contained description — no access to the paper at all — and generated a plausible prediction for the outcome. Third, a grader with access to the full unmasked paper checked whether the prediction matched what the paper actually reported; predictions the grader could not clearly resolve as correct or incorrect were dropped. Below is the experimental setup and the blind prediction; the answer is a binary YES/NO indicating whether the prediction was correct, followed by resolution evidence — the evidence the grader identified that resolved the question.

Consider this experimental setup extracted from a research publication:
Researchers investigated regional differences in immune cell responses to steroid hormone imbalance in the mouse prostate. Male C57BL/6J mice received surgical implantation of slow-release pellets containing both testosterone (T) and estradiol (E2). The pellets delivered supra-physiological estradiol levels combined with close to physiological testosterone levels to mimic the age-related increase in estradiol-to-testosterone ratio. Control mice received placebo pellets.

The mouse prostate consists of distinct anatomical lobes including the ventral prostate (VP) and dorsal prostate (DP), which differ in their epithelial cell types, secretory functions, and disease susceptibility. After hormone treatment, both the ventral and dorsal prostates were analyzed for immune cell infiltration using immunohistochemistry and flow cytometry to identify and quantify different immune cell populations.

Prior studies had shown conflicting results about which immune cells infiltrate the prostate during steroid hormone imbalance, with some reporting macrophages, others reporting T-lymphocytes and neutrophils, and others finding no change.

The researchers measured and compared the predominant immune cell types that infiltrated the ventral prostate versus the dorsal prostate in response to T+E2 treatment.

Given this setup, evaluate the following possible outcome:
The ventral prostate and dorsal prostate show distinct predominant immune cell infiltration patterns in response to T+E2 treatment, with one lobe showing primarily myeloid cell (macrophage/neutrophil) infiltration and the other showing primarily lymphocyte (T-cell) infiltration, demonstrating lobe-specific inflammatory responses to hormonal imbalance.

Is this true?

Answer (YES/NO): NO